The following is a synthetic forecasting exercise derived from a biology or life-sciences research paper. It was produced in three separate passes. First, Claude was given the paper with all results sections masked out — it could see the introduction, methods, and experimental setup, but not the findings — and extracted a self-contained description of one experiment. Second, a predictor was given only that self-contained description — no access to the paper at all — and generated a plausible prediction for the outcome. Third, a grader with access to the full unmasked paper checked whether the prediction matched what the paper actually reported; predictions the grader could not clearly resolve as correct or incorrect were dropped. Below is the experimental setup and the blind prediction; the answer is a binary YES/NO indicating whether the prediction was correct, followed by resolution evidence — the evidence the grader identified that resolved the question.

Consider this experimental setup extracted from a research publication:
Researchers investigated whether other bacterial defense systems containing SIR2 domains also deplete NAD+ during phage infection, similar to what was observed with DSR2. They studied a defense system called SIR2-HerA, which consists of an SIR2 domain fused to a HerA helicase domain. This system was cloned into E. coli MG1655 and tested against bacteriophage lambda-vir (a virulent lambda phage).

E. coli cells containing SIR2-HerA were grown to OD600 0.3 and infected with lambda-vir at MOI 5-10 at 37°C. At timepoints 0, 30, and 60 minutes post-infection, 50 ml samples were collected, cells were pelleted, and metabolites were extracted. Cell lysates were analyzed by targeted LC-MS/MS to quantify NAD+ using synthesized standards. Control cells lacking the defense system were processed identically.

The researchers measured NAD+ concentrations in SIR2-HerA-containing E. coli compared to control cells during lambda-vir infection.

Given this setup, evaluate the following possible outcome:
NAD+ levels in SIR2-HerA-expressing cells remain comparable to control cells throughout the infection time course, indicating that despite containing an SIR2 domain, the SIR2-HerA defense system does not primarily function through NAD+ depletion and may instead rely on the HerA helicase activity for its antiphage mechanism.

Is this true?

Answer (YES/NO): NO